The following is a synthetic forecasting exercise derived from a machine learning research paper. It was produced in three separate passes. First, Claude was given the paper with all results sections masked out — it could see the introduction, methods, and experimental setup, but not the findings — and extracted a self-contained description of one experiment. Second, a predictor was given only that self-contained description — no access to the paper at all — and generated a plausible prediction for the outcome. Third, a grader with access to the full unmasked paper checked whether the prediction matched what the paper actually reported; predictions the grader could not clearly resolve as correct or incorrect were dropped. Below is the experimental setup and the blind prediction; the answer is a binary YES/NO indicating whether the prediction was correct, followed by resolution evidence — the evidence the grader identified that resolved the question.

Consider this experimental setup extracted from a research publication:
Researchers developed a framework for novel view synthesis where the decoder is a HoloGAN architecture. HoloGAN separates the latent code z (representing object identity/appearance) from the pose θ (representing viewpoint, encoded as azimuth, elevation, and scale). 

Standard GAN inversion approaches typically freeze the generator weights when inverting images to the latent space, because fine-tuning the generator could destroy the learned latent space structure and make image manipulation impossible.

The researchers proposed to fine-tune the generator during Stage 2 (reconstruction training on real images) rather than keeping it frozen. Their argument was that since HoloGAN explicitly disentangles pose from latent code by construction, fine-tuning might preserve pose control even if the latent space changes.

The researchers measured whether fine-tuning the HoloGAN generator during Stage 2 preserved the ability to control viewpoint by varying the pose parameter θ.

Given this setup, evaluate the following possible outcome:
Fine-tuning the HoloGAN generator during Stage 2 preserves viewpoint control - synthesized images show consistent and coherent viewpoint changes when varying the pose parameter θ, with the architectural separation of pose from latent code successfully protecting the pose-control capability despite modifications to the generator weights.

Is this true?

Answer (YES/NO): YES